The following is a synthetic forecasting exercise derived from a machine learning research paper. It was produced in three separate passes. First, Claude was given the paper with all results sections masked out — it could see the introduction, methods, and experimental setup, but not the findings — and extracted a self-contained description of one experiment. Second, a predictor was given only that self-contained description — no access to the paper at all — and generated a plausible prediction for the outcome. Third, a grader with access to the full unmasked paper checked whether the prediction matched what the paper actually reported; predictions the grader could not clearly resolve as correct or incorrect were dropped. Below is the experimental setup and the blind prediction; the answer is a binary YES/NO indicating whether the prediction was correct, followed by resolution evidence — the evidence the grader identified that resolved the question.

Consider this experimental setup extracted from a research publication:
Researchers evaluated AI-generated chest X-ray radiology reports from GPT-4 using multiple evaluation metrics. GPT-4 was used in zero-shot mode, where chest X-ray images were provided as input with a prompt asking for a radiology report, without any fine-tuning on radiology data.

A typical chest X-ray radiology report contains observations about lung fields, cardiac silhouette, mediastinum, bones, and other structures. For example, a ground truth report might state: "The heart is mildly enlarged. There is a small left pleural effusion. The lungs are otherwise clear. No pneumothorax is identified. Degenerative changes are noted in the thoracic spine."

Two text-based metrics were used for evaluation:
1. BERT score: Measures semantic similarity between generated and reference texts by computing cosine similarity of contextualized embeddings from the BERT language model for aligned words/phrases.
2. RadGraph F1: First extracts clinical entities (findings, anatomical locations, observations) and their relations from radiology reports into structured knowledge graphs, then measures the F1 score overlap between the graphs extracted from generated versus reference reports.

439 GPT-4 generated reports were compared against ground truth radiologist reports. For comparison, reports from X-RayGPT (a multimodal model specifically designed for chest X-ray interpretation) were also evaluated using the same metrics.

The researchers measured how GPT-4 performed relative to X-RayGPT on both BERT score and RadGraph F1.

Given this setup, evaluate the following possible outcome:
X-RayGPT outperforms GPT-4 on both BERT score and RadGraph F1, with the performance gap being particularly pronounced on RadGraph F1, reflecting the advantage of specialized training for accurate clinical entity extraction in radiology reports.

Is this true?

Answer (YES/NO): NO